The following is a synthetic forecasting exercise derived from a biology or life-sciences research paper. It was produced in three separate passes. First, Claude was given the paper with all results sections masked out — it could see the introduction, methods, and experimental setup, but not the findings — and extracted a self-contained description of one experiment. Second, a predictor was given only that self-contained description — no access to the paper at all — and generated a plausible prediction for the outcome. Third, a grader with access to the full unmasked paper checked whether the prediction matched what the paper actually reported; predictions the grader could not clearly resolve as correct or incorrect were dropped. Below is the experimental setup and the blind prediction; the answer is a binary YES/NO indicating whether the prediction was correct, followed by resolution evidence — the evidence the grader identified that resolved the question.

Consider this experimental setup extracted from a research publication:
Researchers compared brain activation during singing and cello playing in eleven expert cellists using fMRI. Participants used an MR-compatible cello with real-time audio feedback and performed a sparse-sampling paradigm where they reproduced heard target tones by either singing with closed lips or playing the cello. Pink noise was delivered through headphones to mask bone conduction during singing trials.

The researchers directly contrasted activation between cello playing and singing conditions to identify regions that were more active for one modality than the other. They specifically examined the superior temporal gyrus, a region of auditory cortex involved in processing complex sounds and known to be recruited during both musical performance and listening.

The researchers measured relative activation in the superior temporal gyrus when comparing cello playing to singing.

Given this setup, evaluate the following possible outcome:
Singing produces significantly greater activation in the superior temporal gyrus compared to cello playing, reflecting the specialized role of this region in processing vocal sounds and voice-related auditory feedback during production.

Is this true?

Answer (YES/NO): NO